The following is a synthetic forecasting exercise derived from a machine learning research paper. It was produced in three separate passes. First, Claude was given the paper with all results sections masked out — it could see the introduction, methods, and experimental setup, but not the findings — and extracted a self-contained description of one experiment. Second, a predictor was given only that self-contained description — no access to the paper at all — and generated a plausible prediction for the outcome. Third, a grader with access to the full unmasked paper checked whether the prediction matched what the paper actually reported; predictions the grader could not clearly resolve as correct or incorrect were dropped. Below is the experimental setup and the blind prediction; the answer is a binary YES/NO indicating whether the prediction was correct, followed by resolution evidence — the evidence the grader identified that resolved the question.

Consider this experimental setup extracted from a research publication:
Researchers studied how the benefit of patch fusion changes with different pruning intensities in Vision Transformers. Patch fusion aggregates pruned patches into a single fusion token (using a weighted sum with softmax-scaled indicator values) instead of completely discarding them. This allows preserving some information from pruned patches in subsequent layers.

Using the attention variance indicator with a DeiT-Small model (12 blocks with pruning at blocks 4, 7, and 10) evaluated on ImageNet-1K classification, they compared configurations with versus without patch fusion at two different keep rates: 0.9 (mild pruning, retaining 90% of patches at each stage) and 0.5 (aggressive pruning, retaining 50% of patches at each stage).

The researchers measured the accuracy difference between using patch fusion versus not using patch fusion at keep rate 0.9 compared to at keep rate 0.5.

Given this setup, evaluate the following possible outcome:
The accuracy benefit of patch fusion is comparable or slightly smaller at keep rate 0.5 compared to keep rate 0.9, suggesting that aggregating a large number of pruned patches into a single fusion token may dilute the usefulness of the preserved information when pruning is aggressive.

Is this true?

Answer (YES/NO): NO